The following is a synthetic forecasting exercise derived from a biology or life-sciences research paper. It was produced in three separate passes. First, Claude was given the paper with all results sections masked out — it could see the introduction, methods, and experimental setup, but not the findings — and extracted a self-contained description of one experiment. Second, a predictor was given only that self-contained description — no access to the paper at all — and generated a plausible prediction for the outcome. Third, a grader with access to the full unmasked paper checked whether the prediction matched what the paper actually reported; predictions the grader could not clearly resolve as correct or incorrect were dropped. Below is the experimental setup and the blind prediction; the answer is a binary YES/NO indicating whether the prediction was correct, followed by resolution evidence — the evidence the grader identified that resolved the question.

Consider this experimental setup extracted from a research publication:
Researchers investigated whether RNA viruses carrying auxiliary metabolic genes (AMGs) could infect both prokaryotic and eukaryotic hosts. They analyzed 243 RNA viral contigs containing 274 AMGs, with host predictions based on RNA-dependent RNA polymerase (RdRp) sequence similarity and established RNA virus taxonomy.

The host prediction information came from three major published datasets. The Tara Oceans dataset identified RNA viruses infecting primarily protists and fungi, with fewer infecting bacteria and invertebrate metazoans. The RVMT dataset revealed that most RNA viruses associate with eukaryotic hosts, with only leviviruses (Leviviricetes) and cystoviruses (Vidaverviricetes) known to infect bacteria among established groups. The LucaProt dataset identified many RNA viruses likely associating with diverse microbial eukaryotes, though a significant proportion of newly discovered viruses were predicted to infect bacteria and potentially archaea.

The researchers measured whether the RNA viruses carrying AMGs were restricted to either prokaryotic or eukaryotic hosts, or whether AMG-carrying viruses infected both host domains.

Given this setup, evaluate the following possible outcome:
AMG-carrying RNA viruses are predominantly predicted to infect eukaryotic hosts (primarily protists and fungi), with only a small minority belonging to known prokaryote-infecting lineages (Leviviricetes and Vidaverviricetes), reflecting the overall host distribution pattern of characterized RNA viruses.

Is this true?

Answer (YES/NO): NO